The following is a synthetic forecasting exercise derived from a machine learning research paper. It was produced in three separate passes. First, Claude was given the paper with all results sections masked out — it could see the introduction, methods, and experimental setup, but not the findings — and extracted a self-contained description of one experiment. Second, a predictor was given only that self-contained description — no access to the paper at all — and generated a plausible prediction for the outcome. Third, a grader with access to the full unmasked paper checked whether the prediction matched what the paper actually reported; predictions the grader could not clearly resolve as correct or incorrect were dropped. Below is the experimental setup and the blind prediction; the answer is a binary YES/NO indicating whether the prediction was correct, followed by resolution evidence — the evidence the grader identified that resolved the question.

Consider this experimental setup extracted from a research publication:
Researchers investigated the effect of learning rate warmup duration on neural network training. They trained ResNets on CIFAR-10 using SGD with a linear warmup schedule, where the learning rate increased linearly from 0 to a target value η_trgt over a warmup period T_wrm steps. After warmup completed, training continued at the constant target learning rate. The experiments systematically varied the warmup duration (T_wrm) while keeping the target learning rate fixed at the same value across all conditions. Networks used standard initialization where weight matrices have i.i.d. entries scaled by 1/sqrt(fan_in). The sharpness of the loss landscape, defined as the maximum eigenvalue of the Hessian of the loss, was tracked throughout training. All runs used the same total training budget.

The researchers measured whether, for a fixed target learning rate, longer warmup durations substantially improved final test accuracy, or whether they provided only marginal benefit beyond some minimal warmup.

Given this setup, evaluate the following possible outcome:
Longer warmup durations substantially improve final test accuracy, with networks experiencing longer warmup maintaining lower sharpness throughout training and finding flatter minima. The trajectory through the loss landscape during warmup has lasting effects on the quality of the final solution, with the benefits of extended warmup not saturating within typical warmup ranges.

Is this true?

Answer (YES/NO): NO